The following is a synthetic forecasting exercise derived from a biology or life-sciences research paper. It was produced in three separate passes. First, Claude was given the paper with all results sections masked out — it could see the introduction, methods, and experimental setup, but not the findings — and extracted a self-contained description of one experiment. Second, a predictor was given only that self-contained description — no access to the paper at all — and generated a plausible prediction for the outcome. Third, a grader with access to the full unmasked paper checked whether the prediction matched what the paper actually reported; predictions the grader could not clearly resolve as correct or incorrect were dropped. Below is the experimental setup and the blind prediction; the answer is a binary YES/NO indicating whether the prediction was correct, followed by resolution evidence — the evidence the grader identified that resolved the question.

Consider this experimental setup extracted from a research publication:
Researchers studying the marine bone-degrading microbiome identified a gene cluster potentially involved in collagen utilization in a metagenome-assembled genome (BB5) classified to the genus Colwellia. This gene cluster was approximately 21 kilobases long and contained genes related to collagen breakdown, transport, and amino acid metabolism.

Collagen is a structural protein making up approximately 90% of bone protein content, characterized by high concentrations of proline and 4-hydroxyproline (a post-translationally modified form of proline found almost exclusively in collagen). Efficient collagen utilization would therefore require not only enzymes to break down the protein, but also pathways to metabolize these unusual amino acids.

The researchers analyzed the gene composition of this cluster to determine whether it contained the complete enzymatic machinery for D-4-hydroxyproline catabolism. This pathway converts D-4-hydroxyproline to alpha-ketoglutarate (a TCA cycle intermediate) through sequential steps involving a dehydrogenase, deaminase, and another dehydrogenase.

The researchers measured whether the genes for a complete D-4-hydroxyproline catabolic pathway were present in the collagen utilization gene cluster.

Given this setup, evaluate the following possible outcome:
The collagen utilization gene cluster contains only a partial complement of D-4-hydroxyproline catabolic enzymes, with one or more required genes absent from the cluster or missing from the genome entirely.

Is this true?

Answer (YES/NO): NO